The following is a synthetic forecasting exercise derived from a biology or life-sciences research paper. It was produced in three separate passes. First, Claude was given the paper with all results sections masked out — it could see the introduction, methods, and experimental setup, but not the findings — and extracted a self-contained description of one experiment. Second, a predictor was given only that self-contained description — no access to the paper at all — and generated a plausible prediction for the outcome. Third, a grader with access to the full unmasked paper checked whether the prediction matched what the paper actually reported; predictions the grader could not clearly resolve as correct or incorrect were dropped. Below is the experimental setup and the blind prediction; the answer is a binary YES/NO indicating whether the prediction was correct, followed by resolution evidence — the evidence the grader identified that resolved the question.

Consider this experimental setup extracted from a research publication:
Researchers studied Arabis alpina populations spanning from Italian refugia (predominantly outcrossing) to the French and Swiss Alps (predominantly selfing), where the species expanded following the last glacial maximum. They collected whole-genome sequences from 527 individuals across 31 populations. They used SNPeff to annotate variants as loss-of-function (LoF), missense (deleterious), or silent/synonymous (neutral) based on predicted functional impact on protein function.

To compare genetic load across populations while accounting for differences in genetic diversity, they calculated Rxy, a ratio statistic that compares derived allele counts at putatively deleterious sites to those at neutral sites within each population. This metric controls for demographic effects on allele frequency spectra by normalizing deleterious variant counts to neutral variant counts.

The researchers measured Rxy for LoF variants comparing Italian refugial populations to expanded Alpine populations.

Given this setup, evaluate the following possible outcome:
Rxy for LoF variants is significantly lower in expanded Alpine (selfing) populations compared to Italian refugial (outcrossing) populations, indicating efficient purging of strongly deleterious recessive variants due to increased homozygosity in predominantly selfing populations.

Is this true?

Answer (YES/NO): NO